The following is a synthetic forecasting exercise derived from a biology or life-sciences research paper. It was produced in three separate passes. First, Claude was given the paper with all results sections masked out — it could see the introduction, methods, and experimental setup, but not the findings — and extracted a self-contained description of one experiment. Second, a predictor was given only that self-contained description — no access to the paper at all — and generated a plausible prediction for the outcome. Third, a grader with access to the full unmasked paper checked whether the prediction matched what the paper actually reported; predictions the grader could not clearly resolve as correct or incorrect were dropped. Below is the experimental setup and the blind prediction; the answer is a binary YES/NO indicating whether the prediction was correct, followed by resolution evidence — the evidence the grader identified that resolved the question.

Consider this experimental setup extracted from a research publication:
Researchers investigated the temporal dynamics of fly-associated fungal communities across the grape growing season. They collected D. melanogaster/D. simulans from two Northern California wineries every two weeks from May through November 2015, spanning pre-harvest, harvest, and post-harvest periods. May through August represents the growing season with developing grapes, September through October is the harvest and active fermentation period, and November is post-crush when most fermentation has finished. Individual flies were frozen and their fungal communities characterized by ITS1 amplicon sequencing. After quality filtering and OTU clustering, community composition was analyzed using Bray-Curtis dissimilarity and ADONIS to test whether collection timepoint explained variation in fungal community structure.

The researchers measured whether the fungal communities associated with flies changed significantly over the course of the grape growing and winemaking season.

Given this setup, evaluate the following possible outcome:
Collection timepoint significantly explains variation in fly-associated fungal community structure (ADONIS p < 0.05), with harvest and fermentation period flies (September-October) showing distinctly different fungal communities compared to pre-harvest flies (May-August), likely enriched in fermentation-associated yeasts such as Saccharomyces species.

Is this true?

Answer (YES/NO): NO